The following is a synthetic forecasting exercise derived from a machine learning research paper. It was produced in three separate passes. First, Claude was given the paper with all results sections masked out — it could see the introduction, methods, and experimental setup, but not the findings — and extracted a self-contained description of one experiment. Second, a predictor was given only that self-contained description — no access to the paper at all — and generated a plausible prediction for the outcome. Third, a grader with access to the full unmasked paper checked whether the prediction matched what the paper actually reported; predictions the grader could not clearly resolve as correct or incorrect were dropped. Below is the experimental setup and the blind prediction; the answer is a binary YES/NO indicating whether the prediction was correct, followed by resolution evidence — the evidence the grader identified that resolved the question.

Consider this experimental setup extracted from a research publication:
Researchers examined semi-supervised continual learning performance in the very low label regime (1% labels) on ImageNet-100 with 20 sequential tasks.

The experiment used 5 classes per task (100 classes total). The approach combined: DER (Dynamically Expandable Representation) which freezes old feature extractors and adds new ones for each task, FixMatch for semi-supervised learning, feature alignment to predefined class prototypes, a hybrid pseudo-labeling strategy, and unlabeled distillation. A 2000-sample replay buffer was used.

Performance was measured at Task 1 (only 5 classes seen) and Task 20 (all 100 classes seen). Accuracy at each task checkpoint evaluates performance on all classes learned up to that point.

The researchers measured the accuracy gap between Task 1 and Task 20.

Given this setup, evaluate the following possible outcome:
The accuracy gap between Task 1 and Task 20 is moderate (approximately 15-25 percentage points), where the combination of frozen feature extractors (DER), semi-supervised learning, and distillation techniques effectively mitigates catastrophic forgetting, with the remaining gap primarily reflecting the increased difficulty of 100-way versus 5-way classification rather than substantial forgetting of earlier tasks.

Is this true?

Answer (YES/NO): NO